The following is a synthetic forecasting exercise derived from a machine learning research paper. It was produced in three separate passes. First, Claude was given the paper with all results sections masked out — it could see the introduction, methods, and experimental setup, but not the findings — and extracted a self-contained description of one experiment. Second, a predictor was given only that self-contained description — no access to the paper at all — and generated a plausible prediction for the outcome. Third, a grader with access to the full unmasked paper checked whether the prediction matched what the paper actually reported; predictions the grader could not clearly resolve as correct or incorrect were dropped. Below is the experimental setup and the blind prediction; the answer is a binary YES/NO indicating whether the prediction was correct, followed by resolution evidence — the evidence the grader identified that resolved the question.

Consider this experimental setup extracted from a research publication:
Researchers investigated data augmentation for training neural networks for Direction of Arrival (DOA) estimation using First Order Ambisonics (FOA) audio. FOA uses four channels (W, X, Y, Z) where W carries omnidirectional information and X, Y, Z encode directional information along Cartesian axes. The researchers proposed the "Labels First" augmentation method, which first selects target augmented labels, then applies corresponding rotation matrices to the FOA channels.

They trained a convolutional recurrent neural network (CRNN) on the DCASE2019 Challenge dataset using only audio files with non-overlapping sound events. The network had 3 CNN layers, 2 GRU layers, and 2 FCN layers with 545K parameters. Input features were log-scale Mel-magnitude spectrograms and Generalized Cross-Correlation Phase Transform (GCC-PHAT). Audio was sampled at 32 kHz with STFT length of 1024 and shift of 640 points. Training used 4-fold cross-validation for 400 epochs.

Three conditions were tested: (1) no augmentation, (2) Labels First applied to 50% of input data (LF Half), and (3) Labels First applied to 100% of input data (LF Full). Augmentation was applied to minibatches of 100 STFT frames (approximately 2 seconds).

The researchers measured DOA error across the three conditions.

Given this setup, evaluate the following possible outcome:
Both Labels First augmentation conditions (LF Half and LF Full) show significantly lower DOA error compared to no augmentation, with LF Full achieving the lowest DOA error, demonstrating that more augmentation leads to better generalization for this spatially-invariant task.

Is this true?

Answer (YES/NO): NO